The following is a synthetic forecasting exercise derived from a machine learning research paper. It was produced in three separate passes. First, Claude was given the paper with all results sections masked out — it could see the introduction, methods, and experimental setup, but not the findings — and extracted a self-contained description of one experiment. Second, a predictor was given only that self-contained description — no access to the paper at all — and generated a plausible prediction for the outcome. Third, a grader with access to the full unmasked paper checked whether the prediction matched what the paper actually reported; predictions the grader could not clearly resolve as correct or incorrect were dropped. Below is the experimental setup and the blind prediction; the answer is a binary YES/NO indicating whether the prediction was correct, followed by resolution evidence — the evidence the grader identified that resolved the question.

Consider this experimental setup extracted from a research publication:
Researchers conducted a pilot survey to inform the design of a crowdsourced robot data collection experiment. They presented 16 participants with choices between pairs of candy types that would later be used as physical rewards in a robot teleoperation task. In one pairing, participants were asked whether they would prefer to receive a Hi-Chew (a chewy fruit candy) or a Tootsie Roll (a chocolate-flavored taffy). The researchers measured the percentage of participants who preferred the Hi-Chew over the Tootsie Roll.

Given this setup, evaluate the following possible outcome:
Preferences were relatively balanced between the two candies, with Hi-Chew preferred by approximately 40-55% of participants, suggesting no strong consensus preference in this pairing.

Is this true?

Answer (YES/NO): NO